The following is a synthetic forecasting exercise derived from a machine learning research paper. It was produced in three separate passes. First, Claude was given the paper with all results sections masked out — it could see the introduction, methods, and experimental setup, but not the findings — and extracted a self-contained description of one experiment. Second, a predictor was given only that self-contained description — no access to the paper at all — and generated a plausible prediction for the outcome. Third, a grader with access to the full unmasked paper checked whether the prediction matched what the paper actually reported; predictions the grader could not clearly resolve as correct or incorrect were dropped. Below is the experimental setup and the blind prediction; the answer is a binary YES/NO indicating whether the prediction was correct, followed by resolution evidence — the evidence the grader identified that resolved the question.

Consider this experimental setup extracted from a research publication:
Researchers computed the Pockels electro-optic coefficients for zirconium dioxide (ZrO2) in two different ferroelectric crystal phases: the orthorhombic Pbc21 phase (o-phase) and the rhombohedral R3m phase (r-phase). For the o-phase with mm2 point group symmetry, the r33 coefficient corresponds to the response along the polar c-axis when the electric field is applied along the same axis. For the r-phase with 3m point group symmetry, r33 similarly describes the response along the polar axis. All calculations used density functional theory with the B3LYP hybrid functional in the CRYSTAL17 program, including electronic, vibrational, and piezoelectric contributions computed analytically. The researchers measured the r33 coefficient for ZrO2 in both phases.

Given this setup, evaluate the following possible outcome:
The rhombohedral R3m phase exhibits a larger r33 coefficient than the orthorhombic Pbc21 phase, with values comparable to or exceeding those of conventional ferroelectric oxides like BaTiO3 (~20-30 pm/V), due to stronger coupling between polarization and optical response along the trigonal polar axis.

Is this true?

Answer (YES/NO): NO